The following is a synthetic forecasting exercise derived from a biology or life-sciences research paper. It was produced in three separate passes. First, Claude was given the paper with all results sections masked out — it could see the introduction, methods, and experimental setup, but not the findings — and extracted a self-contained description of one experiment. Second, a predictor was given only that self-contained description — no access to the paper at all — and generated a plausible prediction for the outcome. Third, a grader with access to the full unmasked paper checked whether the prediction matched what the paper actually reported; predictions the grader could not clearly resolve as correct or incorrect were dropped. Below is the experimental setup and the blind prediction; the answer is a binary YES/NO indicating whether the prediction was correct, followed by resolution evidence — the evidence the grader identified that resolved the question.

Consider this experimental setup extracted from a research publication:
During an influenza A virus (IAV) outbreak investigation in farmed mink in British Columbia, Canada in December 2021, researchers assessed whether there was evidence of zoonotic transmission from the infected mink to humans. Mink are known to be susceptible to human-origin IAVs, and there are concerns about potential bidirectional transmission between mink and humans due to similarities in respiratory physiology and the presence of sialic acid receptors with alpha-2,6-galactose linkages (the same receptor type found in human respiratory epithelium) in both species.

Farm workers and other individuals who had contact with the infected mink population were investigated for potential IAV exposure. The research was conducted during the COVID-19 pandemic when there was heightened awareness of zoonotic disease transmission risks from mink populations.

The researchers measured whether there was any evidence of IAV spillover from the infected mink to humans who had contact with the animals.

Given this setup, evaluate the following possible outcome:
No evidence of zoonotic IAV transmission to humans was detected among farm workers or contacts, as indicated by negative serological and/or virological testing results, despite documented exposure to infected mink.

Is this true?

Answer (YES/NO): NO